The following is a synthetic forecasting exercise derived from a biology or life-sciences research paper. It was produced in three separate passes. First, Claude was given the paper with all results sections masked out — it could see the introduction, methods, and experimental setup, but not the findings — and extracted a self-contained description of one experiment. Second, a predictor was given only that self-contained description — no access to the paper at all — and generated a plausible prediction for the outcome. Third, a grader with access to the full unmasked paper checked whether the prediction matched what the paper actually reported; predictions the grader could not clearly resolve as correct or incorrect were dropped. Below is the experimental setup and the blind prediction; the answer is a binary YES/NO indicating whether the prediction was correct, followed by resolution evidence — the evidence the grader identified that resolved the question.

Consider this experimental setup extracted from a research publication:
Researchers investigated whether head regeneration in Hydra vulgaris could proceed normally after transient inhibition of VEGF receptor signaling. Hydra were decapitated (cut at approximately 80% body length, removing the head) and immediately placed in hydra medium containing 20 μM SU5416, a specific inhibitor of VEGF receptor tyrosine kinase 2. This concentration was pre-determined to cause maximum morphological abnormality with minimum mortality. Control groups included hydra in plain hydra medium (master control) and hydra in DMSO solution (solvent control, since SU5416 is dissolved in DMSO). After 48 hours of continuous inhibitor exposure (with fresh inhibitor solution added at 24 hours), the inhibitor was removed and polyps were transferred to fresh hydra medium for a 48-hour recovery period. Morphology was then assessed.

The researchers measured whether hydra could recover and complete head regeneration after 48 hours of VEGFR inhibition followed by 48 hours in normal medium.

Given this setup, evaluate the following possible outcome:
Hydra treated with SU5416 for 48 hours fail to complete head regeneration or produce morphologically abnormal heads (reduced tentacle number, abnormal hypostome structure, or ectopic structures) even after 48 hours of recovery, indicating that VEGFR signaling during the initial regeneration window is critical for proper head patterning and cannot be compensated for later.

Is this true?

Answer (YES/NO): YES